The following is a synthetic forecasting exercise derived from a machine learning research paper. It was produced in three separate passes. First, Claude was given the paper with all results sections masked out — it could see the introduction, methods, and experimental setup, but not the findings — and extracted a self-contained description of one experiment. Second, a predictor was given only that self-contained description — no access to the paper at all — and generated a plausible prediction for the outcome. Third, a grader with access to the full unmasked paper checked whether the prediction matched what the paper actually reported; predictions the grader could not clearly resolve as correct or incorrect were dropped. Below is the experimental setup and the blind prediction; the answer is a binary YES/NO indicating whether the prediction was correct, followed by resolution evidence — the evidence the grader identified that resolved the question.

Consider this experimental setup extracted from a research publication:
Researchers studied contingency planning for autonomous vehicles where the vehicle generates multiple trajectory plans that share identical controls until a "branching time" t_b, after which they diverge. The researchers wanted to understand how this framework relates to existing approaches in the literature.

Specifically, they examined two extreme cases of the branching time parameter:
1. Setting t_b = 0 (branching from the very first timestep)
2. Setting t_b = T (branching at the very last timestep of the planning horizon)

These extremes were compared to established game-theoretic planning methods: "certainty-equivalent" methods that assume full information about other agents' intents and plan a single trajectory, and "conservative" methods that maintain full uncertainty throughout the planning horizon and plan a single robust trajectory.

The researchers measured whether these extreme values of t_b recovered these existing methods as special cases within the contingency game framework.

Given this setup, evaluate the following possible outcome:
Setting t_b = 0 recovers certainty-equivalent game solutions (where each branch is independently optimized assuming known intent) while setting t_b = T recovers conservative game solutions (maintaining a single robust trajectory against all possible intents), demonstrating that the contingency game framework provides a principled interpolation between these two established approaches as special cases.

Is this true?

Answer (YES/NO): YES